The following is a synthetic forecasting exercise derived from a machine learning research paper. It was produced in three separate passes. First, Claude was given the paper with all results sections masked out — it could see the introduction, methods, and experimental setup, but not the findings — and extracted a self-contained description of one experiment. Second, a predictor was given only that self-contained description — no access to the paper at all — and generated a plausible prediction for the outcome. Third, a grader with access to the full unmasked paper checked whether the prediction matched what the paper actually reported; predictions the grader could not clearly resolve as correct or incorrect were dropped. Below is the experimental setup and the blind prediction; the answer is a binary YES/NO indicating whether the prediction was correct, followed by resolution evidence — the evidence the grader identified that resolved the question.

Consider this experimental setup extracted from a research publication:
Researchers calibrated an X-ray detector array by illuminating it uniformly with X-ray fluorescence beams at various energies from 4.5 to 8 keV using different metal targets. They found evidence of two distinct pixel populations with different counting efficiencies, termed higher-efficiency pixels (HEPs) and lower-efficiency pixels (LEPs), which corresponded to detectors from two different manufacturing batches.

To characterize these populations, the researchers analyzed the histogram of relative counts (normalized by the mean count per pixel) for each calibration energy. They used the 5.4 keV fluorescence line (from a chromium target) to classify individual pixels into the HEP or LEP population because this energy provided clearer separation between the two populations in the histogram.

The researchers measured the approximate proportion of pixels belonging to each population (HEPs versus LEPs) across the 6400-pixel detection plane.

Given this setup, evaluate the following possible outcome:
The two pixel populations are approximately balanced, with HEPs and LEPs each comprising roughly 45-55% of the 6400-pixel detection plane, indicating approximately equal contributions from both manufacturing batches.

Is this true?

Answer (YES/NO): NO